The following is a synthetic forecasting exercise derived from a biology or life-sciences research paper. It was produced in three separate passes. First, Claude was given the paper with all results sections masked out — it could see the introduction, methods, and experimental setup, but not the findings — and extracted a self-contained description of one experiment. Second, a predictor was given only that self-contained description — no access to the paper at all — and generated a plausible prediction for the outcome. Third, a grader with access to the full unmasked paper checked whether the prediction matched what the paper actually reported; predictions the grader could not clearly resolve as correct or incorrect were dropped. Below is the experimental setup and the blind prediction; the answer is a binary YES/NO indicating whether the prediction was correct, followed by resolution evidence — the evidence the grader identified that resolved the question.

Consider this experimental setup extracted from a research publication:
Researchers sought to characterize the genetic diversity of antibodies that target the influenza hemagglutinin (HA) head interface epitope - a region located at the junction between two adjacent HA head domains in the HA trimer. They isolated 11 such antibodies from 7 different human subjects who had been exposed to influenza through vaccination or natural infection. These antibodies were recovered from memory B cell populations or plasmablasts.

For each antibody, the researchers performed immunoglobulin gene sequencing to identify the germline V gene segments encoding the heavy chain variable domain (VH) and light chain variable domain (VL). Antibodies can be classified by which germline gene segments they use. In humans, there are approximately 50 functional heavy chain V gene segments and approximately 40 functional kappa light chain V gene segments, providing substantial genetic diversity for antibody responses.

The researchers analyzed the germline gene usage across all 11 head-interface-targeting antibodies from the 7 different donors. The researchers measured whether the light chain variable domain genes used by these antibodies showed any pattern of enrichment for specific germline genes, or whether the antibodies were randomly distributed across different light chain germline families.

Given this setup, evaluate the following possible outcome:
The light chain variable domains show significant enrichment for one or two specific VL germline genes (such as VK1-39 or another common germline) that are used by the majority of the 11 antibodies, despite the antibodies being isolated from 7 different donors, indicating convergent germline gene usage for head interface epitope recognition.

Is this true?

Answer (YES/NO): NO